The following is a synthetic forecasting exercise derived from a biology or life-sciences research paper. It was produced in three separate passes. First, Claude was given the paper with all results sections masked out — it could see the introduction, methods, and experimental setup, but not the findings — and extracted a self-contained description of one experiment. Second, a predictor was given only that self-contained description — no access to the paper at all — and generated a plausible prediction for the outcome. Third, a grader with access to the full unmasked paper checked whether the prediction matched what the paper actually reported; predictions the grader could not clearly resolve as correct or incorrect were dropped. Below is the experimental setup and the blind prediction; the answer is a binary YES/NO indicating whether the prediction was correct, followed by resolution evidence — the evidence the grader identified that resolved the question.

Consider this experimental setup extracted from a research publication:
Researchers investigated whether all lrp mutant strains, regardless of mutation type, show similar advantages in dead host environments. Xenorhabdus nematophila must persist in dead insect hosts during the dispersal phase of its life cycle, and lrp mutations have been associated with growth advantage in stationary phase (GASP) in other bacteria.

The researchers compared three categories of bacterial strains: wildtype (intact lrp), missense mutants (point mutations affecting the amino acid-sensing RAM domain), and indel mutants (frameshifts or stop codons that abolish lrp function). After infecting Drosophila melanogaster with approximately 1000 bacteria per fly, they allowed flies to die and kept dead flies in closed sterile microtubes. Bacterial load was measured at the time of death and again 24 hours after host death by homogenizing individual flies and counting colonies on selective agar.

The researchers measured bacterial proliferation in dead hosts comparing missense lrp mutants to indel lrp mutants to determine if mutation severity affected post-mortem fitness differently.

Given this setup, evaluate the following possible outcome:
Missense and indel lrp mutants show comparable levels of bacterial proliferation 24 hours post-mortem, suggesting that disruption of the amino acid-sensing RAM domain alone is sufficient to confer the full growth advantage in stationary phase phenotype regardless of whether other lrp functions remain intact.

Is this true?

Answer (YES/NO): YES